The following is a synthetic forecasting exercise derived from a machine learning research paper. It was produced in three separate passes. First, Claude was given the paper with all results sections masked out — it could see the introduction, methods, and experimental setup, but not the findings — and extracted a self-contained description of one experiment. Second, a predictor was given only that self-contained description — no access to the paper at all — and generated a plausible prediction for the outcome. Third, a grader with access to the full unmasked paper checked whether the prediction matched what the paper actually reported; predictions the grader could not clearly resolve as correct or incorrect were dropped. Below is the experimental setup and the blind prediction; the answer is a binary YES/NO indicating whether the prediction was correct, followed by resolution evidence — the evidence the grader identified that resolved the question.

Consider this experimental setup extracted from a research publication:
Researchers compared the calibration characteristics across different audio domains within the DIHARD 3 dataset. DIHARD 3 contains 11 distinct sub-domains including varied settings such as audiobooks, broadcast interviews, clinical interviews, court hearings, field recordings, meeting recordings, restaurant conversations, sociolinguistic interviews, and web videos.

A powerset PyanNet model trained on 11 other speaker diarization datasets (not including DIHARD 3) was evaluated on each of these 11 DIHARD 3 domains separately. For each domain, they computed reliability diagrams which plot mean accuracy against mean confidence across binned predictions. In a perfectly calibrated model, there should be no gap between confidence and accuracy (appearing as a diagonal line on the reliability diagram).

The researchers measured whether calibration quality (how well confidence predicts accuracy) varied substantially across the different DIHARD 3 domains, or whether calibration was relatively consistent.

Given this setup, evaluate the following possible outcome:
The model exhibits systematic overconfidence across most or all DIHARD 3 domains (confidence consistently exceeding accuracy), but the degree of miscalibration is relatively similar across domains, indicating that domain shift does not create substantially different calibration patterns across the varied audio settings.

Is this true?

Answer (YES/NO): NO